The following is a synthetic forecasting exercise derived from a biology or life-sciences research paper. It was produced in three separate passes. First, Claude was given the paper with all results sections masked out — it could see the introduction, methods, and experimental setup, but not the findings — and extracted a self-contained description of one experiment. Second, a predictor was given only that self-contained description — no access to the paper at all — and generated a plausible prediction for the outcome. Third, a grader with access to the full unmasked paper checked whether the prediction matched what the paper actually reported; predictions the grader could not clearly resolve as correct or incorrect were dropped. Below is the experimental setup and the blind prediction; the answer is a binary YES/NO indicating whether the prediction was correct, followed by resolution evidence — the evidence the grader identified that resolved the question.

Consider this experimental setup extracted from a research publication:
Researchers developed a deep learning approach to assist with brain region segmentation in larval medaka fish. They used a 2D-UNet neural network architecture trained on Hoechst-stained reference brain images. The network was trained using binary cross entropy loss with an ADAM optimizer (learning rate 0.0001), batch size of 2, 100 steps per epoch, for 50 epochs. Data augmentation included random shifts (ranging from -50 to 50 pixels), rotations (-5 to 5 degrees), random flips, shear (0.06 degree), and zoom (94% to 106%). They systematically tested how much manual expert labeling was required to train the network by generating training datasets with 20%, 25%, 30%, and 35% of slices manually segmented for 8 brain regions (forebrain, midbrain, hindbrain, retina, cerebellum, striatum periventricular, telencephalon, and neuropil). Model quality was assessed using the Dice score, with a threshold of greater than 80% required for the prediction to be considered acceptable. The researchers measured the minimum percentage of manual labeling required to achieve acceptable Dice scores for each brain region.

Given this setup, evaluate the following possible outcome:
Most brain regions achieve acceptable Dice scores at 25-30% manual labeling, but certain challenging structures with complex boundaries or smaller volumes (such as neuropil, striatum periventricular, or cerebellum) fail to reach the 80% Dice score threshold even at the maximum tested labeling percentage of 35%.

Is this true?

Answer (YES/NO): NO